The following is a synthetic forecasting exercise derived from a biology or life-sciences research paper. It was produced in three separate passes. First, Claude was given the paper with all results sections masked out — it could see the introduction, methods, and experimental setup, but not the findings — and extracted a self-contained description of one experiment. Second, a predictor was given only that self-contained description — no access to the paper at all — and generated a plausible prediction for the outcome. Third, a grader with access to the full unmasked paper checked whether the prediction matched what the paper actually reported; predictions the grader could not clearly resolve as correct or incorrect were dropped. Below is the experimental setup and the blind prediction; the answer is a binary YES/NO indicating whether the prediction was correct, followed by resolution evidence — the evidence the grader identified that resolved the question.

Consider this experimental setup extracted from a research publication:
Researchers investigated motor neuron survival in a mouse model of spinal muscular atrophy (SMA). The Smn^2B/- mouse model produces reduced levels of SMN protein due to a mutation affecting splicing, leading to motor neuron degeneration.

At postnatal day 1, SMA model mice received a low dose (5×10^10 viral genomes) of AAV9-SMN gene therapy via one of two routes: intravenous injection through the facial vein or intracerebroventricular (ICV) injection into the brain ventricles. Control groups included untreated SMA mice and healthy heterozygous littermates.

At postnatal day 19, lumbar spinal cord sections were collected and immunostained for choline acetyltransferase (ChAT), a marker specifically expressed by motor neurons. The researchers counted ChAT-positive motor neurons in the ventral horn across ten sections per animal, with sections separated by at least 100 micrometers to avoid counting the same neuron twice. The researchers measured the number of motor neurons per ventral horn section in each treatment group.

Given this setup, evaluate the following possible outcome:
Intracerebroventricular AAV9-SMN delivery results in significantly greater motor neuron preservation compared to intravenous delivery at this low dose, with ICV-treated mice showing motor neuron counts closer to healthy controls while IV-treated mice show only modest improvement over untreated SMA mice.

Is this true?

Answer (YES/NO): NO